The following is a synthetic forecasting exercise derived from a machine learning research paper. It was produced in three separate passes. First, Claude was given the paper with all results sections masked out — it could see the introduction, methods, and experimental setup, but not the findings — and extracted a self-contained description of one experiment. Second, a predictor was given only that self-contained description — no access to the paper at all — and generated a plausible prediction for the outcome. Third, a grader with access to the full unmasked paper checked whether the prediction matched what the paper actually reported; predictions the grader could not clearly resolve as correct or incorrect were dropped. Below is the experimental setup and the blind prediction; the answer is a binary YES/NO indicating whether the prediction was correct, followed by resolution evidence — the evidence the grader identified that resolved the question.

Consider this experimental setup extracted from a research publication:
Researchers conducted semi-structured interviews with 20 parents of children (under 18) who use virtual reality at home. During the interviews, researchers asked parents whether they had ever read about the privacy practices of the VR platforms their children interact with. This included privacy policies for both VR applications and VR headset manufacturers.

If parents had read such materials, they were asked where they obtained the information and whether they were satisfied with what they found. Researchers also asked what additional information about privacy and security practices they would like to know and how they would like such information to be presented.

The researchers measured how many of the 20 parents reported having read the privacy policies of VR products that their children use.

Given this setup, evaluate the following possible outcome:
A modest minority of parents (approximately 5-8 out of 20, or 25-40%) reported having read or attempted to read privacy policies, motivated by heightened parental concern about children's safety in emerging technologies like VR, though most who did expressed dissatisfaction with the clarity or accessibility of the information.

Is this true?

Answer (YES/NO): NO